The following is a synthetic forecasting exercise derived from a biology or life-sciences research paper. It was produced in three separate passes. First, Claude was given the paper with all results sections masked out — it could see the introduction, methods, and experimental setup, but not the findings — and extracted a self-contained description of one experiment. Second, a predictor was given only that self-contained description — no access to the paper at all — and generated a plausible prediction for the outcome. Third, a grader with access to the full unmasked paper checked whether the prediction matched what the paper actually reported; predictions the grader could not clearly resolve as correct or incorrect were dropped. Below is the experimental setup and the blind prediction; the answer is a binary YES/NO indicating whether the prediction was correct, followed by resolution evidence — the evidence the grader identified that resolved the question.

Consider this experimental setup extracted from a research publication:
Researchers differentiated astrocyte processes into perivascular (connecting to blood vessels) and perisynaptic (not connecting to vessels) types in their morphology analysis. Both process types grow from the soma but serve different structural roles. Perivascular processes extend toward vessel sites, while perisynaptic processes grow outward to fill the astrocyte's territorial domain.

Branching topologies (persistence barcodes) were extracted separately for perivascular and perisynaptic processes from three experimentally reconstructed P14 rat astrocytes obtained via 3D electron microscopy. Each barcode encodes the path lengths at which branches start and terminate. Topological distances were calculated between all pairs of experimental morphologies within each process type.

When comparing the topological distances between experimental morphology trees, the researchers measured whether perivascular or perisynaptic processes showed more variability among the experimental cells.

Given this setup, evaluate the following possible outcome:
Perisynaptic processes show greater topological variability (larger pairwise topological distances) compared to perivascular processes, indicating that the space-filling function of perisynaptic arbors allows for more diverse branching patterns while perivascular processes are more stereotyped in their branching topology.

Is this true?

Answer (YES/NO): NO